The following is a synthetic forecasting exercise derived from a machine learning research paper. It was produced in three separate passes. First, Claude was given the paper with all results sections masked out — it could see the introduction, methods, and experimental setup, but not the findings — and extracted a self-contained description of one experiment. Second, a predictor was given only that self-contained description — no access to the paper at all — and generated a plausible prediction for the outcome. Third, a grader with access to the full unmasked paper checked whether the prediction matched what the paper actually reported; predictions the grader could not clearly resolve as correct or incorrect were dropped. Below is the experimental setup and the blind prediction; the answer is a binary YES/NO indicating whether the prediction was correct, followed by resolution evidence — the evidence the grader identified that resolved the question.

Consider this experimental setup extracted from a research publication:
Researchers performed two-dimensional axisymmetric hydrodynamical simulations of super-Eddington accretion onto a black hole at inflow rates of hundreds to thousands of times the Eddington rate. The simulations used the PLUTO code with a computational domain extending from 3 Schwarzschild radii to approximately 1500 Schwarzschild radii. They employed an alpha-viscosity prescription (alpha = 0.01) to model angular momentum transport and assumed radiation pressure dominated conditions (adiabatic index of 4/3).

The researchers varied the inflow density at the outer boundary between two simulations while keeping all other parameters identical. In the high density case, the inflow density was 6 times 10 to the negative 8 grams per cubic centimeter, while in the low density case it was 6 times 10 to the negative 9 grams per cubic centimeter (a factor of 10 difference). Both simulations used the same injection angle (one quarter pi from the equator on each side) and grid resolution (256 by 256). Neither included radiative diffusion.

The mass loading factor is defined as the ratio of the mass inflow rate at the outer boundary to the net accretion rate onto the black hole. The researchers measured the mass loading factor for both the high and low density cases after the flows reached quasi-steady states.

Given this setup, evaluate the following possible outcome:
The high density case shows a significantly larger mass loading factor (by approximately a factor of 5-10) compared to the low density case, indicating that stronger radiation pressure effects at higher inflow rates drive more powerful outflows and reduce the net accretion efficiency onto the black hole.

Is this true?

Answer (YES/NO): NO